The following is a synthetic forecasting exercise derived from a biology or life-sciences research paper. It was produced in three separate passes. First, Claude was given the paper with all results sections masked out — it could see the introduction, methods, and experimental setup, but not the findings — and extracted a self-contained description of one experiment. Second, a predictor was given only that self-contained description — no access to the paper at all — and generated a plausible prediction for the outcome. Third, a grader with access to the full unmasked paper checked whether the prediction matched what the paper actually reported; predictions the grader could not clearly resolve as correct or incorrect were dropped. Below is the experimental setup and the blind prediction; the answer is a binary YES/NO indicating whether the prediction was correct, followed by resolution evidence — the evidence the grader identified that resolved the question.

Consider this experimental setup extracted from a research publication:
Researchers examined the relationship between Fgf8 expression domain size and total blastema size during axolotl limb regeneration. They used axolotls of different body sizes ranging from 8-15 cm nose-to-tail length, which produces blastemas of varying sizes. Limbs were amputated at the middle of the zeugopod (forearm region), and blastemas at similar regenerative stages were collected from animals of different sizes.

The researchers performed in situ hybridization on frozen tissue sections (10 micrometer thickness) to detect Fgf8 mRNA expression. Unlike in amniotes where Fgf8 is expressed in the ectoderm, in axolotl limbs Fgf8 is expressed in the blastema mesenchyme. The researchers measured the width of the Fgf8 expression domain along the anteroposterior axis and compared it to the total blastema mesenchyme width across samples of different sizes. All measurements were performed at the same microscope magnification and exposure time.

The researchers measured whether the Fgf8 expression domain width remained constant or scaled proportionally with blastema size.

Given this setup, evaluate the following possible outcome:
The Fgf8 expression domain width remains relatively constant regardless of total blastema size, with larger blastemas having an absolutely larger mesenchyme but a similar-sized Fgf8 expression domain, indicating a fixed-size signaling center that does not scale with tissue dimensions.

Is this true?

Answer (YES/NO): NO